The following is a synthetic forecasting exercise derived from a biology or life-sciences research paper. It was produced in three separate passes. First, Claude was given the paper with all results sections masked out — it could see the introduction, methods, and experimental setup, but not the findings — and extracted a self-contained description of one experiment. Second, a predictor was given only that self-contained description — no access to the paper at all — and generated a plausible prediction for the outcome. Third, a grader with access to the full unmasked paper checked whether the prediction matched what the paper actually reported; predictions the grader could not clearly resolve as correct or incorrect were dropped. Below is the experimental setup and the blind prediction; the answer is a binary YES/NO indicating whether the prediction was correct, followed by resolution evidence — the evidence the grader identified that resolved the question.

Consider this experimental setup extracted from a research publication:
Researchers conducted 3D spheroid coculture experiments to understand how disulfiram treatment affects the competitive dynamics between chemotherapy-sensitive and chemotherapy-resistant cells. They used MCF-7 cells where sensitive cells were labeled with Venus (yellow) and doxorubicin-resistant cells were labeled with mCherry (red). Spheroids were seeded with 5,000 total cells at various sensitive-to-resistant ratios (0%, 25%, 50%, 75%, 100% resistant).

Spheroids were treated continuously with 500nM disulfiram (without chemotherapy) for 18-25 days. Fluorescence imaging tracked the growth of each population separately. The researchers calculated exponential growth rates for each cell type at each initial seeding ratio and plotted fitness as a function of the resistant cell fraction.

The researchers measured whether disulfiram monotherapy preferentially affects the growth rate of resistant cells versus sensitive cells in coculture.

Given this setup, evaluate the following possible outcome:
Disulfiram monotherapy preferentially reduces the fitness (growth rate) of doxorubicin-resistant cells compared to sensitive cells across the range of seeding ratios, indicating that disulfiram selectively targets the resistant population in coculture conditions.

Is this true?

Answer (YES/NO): YES